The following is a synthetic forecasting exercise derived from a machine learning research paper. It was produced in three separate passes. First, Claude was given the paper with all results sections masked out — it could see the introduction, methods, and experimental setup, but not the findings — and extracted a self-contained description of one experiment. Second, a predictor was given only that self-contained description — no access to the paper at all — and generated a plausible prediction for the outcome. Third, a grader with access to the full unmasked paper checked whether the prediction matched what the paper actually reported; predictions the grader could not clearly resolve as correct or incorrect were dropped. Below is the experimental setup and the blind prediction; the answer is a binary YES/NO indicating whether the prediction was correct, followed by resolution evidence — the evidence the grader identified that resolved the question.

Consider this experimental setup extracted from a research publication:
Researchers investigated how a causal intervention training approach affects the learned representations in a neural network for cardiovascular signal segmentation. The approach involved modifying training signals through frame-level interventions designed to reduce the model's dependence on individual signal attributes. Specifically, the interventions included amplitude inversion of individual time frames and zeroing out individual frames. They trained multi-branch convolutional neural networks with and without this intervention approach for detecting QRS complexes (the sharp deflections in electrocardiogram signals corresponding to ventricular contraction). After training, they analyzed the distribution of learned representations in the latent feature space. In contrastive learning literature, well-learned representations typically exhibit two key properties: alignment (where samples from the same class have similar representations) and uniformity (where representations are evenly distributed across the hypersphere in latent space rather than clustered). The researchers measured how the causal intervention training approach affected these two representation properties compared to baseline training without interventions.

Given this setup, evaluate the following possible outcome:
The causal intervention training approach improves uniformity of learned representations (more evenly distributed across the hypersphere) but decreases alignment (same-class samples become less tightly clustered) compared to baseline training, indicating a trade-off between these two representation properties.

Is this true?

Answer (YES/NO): NO